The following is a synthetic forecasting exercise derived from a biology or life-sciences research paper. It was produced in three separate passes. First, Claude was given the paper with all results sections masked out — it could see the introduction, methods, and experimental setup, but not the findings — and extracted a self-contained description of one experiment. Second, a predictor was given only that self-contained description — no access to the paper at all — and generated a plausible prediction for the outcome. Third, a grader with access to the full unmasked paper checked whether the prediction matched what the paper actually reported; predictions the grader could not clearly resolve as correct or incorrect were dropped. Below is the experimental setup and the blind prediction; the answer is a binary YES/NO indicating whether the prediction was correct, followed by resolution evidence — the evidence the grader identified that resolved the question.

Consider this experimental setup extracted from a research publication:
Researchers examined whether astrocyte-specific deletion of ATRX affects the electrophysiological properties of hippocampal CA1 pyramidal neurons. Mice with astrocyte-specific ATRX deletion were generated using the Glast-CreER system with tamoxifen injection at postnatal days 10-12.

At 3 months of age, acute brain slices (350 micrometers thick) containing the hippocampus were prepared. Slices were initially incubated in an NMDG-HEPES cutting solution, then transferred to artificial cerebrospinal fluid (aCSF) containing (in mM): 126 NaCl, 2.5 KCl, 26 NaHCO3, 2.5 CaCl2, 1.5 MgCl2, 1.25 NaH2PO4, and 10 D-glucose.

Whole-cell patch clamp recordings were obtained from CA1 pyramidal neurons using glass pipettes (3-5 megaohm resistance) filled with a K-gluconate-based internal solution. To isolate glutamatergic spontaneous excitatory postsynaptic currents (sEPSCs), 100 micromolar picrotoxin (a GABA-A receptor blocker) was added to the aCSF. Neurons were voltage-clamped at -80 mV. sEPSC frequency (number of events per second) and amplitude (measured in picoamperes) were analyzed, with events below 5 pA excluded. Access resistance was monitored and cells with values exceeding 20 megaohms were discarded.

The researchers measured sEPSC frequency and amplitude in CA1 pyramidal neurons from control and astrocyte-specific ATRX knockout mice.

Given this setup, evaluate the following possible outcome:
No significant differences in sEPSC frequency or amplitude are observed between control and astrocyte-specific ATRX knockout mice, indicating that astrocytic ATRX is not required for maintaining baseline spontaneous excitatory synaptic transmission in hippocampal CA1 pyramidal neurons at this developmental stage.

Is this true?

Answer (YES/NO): NO